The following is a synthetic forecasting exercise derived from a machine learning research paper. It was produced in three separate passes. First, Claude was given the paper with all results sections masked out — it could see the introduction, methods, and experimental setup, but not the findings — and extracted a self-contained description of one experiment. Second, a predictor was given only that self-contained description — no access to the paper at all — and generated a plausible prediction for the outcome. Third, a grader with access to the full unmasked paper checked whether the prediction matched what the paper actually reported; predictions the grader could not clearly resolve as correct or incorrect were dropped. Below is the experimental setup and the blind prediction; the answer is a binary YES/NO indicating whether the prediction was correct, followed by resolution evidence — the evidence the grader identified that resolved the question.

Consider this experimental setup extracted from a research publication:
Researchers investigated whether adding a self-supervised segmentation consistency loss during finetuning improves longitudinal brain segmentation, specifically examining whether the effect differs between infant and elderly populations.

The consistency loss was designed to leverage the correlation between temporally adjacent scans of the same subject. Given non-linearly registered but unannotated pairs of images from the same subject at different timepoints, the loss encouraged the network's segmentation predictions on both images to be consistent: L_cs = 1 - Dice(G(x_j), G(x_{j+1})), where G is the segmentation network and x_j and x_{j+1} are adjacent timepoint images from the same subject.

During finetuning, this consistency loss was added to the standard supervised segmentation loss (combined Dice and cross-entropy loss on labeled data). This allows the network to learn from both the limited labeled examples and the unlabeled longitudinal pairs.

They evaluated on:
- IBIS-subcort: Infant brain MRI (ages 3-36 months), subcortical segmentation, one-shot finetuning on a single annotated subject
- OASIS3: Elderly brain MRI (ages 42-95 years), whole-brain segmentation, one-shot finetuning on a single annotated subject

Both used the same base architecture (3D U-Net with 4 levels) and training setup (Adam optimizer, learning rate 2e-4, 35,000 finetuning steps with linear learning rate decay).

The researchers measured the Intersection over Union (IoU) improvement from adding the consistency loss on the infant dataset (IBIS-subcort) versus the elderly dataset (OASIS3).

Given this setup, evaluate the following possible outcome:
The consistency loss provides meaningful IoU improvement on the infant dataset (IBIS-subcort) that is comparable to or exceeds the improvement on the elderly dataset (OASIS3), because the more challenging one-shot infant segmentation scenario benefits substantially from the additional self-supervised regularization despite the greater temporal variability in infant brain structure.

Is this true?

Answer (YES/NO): YES